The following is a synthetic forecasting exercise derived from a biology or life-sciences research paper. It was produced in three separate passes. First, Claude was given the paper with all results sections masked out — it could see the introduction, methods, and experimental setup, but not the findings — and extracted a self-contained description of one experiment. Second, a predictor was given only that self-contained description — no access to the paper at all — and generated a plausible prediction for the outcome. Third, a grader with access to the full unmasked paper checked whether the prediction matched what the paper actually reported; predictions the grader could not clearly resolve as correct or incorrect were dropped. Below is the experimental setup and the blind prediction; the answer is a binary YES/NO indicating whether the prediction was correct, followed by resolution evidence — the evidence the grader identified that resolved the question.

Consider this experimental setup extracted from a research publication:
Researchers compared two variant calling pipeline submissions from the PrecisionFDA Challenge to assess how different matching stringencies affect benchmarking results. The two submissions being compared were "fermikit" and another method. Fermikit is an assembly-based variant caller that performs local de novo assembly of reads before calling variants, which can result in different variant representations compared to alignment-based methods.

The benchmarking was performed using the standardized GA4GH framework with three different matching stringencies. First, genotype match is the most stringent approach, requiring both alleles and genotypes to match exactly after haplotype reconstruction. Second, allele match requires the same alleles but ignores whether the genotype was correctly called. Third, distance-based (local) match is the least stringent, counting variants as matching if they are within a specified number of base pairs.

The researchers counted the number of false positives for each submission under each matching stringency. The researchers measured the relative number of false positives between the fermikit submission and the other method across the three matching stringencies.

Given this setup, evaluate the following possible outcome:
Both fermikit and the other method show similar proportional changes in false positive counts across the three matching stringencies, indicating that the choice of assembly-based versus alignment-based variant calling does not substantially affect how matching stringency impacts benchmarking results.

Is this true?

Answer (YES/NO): NO